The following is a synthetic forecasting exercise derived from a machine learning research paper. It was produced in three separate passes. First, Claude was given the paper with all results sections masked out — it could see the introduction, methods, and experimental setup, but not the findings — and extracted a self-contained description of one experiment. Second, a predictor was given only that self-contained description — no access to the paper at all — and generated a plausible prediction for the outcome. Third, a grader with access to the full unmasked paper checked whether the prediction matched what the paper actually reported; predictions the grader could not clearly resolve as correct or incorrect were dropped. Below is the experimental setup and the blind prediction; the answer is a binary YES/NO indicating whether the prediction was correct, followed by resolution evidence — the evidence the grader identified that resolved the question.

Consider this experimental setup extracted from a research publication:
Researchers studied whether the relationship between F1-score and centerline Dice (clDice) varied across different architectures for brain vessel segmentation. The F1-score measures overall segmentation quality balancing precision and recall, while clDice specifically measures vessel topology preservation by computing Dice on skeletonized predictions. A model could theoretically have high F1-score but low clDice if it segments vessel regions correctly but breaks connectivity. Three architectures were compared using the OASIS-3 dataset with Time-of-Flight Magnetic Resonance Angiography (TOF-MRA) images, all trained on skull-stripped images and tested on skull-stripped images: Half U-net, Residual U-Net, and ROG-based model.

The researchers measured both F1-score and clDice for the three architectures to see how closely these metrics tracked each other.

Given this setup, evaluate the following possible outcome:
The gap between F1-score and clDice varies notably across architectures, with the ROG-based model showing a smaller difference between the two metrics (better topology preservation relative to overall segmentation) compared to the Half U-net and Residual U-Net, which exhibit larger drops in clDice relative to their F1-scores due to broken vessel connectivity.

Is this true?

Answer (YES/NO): NO